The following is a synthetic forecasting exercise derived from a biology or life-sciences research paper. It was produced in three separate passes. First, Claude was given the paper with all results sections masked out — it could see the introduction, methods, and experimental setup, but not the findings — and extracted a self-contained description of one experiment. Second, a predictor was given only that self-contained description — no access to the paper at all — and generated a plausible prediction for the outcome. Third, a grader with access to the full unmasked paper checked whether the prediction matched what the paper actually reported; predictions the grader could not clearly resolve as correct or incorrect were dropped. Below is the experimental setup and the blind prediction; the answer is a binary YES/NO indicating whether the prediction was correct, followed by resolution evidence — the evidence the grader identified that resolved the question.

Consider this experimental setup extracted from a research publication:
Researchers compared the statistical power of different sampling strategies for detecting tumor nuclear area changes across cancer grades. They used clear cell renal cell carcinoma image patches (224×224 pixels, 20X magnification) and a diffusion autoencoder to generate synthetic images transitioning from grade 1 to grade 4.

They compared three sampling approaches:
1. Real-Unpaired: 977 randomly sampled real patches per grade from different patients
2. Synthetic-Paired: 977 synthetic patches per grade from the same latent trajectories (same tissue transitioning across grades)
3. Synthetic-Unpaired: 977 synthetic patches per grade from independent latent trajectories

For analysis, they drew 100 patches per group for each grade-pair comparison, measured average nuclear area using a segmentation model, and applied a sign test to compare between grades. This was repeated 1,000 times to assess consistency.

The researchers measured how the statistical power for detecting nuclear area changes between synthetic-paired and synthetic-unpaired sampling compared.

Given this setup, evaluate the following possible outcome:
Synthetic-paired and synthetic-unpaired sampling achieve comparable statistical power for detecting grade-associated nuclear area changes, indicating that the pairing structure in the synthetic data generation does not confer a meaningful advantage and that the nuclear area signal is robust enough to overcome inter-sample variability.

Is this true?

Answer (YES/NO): NO